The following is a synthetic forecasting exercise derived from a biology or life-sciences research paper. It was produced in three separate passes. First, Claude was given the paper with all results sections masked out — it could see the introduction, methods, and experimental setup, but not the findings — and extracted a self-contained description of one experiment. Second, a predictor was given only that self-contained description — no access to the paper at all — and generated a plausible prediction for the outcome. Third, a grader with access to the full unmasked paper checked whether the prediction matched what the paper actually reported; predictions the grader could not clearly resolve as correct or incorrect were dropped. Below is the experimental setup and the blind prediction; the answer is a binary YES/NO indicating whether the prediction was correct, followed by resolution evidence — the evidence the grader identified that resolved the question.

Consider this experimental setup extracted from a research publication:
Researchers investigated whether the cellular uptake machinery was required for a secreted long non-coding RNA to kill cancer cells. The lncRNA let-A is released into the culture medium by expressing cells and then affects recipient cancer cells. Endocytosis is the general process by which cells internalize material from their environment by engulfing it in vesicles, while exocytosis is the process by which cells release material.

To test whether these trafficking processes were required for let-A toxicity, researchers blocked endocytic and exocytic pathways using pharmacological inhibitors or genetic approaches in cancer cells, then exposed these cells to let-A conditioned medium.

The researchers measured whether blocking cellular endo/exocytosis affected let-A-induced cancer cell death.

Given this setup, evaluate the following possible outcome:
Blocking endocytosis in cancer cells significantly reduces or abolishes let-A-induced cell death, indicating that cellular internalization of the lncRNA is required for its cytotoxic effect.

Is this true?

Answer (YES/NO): NO